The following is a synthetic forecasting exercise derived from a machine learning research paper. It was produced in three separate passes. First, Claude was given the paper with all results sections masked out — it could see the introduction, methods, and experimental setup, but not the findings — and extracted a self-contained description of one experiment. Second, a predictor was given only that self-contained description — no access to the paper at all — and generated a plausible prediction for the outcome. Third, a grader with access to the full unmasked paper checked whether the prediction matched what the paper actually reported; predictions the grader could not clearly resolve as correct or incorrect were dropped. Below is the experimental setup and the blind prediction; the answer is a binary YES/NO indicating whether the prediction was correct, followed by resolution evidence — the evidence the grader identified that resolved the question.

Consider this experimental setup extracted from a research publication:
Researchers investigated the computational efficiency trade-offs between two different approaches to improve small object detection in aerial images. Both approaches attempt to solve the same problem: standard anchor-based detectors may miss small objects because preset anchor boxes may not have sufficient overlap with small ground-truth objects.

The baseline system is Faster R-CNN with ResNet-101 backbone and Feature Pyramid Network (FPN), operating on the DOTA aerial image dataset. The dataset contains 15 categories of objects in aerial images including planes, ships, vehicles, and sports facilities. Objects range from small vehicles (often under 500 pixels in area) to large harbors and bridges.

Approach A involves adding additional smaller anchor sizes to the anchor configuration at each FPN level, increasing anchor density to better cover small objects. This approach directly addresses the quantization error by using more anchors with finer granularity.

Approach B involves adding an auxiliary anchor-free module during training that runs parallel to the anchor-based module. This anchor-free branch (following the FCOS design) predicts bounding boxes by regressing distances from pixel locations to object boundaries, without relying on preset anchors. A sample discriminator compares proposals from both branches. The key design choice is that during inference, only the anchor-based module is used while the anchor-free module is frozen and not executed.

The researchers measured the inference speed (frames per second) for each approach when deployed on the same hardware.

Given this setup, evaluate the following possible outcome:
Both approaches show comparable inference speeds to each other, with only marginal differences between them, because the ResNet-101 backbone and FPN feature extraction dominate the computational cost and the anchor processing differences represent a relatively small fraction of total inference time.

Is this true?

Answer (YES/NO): NO